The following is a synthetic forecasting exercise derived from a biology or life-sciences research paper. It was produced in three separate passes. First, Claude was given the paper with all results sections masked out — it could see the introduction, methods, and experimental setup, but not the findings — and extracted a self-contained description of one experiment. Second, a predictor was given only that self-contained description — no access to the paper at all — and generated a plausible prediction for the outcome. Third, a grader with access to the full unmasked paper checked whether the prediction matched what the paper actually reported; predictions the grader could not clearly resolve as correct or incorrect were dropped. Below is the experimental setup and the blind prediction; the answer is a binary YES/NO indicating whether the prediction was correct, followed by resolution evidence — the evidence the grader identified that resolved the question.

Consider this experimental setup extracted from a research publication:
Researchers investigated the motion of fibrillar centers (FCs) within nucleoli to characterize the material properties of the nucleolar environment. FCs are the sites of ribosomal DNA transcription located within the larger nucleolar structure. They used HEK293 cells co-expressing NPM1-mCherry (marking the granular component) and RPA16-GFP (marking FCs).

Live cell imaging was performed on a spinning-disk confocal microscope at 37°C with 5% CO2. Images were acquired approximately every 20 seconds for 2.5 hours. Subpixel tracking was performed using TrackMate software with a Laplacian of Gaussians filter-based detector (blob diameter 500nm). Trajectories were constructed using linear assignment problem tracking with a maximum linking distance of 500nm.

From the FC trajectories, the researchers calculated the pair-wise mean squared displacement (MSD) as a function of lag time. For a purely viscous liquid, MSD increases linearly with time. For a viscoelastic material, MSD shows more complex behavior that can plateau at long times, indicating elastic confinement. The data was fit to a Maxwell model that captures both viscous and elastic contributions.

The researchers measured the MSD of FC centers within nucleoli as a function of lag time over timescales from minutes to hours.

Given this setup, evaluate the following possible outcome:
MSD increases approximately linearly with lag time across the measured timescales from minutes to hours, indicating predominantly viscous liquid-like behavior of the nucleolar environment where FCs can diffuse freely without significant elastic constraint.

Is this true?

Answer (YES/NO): NO